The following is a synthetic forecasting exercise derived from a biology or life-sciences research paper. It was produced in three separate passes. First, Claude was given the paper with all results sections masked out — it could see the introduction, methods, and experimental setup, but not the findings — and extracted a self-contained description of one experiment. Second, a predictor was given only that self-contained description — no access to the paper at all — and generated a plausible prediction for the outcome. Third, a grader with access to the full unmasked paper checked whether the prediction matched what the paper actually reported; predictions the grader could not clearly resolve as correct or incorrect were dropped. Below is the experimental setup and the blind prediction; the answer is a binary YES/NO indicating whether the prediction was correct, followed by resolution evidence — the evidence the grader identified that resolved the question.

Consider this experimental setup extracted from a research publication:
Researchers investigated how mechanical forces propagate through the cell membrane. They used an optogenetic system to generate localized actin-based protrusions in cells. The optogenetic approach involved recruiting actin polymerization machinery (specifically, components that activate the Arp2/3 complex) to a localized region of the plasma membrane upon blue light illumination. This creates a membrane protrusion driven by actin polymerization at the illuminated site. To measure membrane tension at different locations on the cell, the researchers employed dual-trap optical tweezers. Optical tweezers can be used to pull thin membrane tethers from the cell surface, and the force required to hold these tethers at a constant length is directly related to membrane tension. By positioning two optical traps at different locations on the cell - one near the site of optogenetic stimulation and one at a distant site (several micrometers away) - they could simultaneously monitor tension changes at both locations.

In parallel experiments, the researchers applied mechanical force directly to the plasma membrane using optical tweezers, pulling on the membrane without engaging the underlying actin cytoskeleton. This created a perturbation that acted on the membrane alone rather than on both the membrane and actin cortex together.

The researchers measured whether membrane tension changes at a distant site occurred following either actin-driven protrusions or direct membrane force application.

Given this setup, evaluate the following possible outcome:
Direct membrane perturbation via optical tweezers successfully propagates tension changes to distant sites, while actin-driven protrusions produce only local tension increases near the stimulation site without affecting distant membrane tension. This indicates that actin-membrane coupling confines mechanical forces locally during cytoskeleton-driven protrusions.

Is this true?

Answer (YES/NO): NO